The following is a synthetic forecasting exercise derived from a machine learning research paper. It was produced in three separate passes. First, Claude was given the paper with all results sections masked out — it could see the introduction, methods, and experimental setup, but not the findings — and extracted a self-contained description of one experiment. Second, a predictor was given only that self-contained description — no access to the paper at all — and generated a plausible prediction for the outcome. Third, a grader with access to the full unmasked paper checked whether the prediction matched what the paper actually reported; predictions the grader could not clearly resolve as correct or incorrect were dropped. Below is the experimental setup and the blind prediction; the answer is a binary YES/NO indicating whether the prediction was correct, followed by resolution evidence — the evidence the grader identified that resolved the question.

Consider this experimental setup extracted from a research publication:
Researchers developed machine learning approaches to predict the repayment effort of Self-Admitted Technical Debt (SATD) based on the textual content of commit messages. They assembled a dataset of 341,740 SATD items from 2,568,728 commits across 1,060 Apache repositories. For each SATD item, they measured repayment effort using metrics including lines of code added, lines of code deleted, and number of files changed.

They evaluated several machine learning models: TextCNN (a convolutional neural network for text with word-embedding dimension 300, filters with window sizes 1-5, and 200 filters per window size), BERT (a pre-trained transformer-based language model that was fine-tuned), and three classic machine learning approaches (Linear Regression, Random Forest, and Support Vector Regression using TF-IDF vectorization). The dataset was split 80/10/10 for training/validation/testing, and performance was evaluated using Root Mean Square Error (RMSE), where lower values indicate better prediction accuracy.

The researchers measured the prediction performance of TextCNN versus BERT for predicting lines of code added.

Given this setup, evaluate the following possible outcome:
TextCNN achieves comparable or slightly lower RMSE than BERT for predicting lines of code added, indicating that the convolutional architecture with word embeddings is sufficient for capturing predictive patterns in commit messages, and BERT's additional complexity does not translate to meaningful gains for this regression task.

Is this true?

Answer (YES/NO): YES